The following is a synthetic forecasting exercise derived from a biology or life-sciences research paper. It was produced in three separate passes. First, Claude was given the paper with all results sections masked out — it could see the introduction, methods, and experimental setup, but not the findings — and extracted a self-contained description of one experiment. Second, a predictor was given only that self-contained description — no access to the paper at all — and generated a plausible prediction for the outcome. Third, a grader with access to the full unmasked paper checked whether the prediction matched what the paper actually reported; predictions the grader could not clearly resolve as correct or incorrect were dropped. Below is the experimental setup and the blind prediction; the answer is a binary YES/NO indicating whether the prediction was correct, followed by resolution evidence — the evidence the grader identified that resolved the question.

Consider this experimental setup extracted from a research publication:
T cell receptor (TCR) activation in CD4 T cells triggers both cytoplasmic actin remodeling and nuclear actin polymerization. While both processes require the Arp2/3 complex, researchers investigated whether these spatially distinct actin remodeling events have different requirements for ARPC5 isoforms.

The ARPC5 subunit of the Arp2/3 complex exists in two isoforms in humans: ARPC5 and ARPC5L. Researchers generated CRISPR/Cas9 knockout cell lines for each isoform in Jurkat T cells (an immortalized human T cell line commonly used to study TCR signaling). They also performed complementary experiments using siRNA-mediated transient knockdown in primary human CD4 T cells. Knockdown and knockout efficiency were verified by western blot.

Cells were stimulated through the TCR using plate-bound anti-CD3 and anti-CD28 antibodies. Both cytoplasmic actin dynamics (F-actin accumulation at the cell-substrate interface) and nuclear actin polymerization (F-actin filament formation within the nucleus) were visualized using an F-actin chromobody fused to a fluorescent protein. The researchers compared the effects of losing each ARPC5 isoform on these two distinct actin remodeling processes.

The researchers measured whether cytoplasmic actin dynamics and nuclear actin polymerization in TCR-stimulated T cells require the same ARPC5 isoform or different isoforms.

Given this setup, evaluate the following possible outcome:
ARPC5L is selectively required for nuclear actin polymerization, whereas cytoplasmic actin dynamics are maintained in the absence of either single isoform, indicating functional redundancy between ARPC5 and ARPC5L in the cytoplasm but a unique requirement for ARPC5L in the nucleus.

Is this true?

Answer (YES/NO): NO